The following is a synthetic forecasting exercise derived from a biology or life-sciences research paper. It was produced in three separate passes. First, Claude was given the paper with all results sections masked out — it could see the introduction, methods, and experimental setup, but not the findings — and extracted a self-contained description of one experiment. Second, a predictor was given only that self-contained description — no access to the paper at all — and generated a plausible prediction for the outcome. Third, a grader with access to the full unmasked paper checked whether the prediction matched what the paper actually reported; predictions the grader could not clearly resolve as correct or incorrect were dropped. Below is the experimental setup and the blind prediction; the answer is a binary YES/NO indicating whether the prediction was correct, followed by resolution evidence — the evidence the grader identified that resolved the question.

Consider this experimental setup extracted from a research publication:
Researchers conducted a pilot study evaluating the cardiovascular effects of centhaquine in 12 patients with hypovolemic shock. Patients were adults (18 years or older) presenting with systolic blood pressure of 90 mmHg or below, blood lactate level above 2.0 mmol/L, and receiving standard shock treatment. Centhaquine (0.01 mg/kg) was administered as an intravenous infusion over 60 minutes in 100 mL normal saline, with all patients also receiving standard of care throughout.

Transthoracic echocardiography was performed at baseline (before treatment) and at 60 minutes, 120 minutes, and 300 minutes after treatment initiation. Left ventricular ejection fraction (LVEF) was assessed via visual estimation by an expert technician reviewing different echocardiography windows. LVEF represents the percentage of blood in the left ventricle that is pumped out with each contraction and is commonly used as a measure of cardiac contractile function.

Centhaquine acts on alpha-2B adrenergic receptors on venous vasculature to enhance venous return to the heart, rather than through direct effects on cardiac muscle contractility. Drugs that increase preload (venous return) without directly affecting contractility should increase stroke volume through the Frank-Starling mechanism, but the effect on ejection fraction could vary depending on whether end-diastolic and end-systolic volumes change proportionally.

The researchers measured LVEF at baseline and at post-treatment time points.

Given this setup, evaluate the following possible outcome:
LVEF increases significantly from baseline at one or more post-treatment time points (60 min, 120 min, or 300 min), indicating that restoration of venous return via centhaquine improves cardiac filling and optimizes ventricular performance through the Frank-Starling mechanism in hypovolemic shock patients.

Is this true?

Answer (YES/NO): NO